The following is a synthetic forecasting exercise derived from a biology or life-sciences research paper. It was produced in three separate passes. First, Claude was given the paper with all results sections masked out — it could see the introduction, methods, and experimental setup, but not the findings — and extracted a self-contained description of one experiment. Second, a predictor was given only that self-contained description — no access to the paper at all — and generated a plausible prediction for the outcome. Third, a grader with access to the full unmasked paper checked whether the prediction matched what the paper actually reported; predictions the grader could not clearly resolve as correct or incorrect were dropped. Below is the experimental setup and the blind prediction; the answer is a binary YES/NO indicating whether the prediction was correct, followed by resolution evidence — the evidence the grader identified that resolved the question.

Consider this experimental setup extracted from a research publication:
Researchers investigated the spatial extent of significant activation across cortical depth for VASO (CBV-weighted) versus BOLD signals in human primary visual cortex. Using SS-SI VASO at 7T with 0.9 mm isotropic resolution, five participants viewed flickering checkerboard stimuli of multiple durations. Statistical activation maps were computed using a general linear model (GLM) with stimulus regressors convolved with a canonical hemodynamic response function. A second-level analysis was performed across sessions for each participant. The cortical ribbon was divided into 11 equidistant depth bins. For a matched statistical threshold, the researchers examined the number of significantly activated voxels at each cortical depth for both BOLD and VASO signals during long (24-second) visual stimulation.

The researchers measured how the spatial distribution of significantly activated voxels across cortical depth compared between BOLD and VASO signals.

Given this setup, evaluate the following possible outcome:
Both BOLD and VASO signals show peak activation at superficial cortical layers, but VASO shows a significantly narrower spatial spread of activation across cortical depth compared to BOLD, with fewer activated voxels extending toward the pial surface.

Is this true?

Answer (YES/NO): NO